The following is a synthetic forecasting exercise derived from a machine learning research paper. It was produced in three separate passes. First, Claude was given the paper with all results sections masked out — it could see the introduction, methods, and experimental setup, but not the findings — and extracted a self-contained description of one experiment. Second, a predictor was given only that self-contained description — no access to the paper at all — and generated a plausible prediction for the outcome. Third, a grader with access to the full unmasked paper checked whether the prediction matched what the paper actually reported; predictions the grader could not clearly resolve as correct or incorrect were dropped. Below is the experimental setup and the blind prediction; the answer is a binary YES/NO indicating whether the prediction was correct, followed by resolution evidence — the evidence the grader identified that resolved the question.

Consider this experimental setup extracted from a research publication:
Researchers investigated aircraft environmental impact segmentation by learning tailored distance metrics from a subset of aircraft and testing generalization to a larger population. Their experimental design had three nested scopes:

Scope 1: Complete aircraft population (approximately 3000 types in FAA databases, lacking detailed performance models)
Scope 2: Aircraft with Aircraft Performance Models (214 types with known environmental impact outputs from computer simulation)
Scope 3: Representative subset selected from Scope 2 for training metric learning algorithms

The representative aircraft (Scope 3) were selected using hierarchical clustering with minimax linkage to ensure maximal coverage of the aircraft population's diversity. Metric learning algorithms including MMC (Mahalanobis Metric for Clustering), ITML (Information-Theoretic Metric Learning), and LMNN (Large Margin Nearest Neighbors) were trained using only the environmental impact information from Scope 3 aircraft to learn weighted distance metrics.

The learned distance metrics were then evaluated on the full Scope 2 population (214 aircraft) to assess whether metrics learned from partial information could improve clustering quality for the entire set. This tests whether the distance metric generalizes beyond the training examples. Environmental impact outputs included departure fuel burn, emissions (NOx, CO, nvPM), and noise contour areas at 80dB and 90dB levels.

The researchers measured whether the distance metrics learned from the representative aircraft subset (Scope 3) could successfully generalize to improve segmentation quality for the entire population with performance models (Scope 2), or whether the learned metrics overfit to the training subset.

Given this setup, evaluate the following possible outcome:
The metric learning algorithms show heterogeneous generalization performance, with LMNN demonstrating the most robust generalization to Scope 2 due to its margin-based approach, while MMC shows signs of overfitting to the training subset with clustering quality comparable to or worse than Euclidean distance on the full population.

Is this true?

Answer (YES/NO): NO